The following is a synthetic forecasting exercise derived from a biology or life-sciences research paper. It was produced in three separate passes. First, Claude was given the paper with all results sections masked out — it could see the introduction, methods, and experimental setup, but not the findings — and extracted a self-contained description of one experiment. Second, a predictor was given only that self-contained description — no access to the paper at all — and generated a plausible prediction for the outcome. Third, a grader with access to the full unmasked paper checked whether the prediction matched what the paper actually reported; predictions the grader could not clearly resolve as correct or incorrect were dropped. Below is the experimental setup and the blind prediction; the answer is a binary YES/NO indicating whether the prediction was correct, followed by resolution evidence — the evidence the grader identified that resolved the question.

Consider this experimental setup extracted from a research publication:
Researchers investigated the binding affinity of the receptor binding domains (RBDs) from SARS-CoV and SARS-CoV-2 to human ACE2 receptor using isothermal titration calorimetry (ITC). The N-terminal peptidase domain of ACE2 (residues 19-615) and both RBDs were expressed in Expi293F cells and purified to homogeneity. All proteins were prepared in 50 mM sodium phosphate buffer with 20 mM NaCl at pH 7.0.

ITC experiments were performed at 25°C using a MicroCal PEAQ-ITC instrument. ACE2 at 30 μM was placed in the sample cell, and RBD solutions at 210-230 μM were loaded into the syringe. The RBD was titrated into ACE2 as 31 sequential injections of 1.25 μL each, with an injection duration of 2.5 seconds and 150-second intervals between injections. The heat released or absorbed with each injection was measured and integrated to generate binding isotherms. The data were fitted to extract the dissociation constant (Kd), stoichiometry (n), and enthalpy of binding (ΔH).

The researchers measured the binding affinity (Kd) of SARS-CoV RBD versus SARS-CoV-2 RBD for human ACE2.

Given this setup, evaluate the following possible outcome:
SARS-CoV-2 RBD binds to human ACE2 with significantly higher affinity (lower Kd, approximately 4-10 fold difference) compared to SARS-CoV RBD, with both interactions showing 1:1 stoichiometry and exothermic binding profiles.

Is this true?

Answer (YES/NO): NO